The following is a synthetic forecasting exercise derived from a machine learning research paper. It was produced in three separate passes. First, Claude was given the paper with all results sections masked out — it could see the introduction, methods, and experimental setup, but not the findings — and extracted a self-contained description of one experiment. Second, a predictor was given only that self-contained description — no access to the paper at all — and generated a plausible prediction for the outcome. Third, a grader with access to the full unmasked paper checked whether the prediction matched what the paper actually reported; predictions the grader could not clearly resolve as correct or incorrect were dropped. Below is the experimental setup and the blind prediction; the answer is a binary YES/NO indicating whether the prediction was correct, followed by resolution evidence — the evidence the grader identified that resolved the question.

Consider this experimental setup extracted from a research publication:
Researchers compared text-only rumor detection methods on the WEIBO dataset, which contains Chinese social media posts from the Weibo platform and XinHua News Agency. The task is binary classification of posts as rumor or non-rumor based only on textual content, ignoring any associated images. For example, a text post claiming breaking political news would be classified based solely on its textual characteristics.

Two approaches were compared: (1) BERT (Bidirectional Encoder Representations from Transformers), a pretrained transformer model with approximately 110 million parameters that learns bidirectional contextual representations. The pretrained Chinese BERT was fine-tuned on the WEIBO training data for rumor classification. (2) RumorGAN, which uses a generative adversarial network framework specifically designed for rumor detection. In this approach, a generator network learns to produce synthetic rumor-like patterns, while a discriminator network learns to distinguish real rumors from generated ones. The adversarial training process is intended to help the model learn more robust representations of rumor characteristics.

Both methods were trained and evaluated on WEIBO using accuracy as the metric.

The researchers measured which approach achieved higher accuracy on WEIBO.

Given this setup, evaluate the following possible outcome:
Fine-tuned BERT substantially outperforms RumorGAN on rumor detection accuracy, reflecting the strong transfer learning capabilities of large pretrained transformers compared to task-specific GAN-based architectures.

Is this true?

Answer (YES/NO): NO